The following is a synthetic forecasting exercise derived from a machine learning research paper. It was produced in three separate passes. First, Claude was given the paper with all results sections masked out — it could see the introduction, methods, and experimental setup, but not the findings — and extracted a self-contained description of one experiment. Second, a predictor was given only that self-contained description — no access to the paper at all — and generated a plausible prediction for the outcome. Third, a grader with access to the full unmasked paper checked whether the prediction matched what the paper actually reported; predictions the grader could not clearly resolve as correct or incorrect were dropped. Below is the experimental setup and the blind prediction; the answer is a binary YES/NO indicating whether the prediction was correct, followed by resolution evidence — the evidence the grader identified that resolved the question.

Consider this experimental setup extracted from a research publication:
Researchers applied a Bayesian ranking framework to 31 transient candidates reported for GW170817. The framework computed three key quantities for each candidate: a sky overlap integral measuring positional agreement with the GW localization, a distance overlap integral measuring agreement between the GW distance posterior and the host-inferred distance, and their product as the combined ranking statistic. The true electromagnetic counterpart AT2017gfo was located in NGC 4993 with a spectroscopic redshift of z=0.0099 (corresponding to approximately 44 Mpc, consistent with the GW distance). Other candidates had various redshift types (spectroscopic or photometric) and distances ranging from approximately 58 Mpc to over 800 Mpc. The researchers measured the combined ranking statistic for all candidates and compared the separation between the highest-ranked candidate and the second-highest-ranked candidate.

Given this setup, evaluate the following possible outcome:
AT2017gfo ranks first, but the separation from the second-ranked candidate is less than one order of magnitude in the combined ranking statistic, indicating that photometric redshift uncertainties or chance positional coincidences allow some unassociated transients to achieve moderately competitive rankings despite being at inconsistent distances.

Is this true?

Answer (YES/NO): YES